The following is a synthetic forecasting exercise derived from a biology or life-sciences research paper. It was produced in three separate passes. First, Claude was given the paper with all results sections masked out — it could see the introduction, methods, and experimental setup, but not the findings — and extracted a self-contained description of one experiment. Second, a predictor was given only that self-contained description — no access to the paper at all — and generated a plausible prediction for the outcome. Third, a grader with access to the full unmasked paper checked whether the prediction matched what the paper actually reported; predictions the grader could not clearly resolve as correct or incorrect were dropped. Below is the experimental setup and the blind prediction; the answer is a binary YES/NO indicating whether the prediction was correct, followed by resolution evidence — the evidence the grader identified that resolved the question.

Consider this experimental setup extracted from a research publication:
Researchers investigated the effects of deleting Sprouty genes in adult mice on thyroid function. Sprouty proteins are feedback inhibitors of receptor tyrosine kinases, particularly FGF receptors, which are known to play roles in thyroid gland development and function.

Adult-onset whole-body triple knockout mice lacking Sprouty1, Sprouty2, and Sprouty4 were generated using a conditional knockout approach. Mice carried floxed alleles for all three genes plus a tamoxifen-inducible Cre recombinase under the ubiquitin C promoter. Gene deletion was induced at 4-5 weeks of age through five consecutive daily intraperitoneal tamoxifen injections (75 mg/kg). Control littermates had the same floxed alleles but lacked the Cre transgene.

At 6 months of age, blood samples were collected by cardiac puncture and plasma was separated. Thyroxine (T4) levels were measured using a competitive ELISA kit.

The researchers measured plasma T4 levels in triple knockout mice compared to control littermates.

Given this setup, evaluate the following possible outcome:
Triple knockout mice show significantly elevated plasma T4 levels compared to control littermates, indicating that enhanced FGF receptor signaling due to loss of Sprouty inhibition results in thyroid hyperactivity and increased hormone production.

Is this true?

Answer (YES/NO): YES